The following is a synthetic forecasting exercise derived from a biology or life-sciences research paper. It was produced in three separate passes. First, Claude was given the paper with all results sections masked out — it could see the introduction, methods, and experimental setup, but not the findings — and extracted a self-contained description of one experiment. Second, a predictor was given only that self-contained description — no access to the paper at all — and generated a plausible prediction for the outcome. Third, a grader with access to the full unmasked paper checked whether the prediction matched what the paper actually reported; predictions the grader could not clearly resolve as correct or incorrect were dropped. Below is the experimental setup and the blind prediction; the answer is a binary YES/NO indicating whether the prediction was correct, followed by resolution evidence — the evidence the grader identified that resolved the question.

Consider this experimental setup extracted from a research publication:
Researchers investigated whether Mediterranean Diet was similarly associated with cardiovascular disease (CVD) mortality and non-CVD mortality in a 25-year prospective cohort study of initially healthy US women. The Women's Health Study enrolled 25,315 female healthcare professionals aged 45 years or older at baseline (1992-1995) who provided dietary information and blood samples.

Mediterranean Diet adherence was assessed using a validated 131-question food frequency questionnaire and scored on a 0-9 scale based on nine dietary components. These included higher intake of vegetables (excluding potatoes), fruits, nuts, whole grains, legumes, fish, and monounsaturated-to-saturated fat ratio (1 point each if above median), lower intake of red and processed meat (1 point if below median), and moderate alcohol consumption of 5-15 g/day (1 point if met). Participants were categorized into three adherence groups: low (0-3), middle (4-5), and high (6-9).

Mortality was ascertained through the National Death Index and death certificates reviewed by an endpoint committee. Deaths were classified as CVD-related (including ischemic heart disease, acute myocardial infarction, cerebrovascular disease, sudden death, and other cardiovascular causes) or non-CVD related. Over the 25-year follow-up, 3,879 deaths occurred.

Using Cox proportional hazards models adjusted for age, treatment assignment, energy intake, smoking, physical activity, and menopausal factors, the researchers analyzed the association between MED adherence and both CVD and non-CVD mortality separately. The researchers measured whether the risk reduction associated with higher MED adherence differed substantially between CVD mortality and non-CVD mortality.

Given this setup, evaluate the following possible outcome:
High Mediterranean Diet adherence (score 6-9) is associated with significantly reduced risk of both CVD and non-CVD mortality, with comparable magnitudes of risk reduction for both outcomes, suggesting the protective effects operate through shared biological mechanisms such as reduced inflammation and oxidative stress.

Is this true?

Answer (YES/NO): NO